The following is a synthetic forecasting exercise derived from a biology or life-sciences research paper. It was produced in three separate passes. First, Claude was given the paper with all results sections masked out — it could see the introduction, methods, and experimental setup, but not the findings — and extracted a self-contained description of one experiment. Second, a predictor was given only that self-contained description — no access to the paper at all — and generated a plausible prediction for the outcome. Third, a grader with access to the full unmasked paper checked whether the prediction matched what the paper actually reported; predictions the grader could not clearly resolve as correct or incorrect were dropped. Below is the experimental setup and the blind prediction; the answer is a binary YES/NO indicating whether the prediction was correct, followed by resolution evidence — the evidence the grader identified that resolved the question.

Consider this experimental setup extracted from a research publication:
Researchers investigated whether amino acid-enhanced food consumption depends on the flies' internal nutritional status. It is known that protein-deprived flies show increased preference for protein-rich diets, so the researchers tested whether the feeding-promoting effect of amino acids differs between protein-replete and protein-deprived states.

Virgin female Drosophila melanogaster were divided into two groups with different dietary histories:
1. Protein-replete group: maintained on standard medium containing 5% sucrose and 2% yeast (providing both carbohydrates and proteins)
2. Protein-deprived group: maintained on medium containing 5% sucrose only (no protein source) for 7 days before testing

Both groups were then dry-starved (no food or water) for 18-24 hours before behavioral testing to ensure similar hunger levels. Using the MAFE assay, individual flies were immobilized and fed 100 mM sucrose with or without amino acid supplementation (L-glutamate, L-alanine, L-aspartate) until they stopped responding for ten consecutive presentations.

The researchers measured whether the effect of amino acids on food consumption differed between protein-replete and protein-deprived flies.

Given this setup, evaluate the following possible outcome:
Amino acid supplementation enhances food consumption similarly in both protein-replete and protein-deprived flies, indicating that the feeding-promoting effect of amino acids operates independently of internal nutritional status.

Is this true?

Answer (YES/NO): YES